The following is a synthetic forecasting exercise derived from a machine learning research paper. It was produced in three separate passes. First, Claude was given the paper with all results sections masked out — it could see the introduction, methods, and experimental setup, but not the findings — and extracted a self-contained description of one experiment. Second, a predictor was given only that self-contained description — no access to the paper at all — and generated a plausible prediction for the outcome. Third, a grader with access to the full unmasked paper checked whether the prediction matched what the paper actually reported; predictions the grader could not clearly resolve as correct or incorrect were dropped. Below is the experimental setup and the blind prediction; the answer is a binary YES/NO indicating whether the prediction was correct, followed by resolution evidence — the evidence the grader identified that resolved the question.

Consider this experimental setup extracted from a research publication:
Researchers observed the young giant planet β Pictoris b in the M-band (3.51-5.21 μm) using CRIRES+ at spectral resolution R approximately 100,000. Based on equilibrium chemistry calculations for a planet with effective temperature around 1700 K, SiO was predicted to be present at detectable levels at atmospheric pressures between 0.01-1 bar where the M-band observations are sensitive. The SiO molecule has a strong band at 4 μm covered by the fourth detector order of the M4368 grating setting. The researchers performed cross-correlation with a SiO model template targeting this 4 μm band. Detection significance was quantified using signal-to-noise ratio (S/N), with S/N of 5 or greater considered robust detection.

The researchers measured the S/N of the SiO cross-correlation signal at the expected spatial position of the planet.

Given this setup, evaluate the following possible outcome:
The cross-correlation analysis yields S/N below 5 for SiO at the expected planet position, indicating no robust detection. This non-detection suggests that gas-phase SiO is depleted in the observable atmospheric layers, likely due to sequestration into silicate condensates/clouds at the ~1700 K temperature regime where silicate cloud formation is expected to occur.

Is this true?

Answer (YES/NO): NO